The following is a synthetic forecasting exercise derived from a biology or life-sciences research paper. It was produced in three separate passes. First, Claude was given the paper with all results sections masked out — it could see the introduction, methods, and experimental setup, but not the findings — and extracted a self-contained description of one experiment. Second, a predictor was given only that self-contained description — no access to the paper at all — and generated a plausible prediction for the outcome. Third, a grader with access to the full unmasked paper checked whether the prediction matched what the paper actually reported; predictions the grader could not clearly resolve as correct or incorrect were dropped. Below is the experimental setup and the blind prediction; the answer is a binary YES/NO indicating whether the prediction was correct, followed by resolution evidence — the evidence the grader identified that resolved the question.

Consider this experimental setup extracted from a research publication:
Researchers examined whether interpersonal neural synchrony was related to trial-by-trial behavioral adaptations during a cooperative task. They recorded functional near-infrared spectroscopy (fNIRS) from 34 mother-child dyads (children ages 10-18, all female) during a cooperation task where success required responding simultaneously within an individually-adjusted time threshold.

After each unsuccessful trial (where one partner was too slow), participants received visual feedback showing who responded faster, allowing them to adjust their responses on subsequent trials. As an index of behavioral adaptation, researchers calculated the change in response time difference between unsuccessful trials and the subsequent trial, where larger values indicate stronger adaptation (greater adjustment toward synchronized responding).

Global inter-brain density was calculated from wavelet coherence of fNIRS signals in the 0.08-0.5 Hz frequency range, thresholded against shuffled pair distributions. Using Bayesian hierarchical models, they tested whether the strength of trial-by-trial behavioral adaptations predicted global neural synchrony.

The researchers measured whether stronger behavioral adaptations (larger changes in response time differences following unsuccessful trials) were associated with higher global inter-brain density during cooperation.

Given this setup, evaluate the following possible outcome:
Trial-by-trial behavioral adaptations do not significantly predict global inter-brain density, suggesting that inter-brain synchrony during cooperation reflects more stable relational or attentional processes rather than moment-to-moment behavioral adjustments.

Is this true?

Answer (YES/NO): YES